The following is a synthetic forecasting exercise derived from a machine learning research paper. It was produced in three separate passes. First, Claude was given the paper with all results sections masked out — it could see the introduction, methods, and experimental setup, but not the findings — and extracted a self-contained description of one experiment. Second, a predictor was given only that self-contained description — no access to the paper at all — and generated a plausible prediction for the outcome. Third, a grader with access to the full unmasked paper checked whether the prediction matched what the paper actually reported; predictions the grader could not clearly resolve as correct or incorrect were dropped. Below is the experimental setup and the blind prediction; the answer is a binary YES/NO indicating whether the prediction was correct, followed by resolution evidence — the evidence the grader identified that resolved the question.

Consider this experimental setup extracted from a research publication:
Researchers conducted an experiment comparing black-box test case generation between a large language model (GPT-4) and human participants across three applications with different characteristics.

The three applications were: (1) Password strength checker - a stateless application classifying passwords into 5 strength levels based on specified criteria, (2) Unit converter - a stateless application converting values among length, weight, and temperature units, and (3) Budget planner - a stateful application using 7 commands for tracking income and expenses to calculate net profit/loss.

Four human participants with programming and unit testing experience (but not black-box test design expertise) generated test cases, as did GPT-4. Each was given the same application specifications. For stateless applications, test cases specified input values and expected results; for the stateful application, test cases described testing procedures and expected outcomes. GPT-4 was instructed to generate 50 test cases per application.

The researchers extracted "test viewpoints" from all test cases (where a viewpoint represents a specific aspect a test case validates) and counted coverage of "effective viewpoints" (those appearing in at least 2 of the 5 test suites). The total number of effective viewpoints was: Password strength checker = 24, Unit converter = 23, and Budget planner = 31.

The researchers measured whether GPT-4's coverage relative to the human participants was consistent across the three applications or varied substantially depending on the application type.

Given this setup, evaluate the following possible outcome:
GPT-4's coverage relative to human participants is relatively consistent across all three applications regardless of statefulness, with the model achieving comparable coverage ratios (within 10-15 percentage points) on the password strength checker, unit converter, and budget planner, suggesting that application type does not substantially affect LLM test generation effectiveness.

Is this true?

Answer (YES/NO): NO